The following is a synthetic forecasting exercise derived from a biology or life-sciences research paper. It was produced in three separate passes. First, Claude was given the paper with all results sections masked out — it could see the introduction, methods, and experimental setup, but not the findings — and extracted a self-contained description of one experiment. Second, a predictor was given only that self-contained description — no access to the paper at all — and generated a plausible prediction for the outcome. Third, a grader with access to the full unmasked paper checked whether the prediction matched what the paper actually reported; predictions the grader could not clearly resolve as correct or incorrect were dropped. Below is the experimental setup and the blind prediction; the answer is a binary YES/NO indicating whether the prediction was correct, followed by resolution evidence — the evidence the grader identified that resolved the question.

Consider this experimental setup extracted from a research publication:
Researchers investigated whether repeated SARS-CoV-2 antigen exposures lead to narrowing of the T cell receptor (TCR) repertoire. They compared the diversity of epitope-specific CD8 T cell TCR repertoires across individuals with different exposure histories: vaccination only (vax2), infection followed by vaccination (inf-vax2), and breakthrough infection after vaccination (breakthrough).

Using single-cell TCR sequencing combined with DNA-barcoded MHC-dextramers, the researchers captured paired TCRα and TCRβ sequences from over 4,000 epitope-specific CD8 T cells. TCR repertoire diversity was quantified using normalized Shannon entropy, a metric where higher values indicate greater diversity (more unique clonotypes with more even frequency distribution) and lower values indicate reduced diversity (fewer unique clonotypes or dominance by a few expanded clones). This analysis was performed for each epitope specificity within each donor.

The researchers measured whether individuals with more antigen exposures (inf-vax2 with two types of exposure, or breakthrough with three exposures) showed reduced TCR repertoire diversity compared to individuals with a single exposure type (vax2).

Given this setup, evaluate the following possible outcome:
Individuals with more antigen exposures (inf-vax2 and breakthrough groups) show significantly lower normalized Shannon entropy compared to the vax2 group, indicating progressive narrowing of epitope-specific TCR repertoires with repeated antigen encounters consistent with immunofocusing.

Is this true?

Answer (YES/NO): NO